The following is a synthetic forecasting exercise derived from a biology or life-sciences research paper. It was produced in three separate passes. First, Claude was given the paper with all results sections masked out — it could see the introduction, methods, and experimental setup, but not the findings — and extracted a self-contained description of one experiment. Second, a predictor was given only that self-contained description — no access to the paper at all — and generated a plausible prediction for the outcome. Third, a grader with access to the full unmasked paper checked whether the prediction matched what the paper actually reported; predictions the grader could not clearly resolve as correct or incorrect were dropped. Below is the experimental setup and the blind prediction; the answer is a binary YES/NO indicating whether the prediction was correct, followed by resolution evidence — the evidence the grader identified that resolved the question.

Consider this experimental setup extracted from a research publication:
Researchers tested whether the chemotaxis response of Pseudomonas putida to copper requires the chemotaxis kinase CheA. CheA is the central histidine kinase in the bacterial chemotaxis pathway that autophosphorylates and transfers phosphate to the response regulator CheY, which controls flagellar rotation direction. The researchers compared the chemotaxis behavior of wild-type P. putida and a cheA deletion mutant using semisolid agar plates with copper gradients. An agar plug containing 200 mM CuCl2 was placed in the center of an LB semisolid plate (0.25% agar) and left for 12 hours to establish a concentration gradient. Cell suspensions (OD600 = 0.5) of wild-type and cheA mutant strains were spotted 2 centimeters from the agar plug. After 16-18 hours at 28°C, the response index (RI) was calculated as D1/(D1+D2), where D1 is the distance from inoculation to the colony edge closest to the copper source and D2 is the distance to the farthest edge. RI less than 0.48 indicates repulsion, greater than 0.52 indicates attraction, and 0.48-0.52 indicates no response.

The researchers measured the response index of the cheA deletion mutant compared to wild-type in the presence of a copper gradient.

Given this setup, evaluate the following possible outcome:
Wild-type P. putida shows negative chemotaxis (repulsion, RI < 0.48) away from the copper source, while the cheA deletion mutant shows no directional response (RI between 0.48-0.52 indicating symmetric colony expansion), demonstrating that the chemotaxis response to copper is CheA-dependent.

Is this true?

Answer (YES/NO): YES